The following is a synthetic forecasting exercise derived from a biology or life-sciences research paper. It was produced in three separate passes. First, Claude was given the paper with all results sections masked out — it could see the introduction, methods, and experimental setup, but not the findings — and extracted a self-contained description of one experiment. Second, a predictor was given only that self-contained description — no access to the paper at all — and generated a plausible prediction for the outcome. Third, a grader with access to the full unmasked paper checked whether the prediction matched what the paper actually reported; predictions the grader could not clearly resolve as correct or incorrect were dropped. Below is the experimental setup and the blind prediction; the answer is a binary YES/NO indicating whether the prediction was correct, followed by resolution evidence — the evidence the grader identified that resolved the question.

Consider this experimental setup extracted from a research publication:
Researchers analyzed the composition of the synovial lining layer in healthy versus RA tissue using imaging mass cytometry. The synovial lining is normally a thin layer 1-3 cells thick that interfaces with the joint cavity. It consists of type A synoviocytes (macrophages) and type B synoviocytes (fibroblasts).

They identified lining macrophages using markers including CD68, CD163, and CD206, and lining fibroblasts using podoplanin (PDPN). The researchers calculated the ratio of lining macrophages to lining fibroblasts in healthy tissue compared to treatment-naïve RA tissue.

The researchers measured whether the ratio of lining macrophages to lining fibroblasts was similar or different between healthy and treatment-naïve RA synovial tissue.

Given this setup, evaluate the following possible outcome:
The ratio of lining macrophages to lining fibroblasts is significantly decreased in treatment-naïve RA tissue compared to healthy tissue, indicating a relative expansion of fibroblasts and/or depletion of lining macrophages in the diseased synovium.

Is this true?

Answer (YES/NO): YES